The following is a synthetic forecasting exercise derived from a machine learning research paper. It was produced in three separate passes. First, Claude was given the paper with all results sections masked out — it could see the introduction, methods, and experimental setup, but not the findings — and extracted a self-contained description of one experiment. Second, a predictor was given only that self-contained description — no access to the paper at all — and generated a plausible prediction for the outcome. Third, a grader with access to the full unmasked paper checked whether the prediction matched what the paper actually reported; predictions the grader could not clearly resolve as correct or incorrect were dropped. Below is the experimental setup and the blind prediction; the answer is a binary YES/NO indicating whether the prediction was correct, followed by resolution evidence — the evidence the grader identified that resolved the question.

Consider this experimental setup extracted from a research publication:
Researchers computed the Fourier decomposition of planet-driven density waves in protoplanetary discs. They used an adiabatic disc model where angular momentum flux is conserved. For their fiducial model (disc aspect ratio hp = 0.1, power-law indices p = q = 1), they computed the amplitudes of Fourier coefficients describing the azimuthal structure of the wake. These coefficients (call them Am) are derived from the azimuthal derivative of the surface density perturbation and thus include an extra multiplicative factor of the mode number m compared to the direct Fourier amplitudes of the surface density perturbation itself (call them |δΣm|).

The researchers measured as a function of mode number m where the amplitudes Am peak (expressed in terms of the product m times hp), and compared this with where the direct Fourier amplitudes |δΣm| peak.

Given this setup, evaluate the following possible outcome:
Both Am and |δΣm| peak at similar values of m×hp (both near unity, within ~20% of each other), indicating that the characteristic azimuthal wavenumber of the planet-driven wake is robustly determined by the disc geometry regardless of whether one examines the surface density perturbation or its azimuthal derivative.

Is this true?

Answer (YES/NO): NO